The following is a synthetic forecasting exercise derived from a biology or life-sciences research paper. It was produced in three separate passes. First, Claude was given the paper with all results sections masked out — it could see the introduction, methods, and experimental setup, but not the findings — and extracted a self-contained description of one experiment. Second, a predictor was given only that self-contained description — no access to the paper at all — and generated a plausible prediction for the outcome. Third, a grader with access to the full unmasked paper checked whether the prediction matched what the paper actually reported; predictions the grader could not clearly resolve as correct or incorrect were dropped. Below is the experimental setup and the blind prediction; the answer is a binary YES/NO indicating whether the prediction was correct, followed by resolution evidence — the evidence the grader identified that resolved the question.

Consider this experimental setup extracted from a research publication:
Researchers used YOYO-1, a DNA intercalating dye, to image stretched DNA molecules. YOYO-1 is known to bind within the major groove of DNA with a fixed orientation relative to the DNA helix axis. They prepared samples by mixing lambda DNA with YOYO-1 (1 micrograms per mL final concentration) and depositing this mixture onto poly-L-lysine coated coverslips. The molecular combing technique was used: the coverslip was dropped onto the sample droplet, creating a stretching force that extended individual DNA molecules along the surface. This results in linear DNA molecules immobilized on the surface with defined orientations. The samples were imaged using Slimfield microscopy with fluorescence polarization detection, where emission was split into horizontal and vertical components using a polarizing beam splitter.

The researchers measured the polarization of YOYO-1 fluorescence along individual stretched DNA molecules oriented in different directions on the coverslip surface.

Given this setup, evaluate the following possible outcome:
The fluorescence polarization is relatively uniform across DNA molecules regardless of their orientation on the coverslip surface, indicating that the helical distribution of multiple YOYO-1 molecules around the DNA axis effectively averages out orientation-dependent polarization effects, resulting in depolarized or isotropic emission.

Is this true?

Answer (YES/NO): NO